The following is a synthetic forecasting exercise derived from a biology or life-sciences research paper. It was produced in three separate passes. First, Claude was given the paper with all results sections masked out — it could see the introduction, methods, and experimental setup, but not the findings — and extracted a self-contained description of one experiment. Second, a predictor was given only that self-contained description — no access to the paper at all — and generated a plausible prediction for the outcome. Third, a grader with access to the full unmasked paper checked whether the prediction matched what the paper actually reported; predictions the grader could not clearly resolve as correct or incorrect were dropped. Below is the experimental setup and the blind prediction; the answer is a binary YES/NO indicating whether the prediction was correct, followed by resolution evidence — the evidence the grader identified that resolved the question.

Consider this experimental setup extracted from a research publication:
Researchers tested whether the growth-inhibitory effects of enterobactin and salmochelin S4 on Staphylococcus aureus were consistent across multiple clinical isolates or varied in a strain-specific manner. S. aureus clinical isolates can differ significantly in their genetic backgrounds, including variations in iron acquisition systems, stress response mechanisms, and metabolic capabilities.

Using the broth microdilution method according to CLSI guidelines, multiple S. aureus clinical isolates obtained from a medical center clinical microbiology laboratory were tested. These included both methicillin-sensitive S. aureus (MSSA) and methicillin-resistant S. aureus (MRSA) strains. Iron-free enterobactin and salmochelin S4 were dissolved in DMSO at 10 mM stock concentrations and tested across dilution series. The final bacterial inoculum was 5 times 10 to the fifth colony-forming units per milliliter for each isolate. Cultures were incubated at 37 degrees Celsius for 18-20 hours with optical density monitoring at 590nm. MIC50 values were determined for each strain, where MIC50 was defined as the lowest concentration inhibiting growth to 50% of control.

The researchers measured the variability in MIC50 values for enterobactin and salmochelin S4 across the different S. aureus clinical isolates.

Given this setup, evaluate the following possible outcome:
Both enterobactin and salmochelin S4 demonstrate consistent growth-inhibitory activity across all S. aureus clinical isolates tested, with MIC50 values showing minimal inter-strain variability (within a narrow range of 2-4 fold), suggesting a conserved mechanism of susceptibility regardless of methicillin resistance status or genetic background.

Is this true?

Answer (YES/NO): YES